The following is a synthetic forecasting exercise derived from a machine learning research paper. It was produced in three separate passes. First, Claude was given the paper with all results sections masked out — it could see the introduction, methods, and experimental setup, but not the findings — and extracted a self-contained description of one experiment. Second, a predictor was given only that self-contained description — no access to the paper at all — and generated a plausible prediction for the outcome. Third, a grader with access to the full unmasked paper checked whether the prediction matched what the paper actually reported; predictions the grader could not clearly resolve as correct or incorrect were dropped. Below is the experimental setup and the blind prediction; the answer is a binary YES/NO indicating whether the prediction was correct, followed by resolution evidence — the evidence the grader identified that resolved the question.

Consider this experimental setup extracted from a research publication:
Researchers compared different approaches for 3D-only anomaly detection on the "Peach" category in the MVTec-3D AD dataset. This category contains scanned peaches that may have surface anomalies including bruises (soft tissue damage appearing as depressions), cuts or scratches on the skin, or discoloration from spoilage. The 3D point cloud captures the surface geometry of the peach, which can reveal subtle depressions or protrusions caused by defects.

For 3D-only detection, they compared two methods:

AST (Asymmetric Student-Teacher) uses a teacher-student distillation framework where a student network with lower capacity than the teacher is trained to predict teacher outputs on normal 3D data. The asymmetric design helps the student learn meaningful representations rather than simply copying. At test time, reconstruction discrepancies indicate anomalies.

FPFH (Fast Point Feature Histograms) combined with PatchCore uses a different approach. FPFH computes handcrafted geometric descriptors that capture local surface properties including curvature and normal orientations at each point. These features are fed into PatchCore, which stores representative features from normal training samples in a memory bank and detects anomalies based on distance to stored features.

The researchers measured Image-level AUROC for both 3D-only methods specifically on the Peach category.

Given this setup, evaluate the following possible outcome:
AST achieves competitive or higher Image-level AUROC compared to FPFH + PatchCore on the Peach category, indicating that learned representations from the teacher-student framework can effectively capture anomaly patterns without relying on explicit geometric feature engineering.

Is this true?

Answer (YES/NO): YES